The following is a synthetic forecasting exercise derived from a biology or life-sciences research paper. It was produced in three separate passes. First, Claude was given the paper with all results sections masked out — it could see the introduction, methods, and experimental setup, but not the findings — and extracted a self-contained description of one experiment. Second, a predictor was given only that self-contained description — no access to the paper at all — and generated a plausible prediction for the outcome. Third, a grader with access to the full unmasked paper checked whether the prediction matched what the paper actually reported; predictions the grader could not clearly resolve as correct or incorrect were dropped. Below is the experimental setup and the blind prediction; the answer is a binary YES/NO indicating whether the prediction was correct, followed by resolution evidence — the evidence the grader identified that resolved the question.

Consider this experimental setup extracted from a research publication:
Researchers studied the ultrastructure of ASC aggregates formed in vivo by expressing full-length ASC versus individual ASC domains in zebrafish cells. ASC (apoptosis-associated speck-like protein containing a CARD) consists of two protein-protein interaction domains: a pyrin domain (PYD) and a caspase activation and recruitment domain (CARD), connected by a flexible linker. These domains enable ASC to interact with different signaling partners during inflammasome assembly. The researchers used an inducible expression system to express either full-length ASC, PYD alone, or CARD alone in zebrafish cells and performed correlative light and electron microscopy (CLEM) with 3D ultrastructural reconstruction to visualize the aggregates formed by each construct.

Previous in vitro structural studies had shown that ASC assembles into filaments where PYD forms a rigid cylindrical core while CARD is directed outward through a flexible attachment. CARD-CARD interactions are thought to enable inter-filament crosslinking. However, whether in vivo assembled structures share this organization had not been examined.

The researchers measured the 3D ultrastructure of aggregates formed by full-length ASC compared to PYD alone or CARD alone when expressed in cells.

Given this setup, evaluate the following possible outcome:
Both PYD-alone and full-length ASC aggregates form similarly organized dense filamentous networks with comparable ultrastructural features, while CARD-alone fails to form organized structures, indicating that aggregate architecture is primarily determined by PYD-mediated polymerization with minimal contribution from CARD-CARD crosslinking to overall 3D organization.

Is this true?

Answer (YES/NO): NO